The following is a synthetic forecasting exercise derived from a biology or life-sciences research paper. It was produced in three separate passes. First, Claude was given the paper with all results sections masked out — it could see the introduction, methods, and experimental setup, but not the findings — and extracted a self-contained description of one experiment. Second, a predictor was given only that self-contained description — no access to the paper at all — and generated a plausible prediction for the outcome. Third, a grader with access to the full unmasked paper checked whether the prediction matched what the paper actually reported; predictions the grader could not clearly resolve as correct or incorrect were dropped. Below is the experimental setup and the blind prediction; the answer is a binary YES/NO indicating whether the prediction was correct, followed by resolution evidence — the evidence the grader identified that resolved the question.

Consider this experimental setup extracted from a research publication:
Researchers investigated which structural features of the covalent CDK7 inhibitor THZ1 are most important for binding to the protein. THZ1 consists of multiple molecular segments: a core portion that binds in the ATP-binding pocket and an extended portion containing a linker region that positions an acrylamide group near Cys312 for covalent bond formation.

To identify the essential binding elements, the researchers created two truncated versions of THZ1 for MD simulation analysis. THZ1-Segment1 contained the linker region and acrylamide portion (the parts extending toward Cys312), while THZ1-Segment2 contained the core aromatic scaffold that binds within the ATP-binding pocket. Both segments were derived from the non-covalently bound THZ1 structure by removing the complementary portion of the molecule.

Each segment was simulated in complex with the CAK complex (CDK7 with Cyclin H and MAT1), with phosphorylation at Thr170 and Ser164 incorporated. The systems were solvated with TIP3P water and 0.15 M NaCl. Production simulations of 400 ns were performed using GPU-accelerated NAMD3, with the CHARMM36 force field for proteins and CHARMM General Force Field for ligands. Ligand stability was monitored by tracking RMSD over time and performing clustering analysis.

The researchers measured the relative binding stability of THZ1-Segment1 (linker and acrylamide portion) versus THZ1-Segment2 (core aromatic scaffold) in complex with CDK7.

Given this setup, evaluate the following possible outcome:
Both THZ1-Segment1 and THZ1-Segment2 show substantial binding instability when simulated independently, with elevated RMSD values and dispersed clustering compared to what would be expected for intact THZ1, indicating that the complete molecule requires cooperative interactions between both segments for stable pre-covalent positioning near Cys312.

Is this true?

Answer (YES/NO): NO